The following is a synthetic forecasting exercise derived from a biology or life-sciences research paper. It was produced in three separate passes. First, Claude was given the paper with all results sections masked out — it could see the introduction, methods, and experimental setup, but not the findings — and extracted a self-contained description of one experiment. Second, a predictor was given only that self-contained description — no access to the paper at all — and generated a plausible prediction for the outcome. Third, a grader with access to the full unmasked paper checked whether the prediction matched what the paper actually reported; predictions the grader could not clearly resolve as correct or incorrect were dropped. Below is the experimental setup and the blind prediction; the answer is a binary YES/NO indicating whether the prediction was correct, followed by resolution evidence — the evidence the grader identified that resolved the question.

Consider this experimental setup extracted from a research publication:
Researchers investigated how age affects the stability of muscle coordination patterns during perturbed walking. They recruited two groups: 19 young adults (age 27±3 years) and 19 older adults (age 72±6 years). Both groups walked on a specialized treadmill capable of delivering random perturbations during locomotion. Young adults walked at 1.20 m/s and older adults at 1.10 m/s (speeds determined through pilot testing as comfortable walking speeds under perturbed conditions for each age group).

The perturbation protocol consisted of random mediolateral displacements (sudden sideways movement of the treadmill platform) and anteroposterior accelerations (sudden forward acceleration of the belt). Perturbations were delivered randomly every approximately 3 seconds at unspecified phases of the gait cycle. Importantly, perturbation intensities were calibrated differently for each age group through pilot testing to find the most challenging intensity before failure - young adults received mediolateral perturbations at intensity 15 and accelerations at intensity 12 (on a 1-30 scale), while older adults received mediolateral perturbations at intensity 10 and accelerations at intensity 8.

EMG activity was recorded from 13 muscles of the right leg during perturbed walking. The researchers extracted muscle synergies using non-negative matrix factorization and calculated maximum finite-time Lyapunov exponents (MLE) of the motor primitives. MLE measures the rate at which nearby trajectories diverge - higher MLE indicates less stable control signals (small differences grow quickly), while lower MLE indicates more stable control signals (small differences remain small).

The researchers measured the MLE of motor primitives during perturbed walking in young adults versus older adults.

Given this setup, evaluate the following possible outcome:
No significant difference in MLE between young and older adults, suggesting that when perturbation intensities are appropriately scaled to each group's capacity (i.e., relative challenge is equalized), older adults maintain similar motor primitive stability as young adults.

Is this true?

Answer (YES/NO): NO